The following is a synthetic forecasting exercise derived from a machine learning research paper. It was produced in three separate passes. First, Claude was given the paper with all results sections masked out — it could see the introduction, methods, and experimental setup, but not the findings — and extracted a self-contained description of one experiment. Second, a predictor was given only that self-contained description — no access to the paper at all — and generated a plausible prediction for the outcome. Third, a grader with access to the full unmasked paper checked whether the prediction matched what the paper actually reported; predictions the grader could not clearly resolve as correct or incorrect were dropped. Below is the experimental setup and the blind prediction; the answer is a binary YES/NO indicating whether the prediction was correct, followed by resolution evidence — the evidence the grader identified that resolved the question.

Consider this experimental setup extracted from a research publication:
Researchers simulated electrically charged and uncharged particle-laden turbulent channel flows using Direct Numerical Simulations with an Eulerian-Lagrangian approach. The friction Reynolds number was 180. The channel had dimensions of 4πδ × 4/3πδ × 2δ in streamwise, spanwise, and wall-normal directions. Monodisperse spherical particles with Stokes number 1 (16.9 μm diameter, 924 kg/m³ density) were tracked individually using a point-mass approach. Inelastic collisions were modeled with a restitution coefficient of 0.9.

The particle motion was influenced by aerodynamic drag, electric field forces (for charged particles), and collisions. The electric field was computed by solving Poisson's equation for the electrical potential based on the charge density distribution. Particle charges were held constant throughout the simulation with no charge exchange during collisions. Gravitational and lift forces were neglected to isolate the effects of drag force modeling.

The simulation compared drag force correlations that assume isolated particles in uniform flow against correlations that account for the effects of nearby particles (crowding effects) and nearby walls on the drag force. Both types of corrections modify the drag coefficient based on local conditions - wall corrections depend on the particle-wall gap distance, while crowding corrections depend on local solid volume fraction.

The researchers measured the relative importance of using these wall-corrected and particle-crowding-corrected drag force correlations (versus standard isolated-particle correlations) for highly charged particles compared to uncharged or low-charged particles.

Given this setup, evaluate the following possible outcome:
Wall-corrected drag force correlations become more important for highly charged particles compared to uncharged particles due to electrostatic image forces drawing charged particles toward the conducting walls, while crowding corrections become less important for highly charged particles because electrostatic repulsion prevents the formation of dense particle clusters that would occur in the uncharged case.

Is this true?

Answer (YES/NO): NO